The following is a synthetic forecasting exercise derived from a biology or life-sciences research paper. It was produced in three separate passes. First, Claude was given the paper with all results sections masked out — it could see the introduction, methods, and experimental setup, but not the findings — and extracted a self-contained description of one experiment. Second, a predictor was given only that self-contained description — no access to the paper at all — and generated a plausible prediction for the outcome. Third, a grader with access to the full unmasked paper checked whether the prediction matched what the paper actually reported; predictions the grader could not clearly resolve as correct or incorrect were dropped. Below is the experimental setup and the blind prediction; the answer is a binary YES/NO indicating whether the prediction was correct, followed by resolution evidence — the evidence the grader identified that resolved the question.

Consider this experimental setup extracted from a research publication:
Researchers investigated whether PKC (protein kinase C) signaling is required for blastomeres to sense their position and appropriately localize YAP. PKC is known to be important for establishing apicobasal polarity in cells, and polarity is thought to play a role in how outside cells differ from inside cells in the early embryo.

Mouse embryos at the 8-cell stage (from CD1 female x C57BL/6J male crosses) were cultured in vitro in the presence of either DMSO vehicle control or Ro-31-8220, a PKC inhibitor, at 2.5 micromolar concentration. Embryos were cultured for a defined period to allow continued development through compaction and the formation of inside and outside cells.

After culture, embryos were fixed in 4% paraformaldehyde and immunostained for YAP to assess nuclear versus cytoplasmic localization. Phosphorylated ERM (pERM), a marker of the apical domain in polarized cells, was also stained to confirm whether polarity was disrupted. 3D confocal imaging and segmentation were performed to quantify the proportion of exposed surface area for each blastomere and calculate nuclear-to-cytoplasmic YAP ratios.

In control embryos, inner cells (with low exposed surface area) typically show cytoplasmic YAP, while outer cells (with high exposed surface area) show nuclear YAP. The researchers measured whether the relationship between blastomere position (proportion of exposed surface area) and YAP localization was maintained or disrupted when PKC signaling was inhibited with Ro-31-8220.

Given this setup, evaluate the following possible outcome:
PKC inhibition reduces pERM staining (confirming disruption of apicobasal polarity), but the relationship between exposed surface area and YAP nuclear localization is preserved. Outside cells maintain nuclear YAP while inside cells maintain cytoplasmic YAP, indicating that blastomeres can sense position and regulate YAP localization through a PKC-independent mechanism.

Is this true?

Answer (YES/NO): NO